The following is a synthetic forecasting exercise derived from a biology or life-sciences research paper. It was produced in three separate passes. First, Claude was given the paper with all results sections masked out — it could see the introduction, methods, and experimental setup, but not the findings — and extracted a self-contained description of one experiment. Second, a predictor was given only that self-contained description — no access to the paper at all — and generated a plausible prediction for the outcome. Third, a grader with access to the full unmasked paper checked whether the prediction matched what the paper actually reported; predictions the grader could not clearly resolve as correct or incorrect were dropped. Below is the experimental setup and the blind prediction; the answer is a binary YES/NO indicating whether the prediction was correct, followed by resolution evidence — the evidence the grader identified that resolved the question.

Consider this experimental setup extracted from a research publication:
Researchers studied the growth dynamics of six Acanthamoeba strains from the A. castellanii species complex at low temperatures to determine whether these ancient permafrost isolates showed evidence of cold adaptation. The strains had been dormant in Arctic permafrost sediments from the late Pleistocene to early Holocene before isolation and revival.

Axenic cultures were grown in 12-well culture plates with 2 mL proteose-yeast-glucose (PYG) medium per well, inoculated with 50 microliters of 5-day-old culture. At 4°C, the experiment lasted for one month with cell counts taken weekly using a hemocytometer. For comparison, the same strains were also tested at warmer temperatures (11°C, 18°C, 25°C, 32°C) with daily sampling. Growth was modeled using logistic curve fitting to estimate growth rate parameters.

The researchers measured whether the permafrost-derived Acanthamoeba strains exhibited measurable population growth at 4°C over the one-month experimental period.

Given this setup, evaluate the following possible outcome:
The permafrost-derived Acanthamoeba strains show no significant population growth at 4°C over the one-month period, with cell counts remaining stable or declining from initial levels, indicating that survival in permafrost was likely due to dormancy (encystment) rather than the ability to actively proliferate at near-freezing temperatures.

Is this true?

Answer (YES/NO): YES